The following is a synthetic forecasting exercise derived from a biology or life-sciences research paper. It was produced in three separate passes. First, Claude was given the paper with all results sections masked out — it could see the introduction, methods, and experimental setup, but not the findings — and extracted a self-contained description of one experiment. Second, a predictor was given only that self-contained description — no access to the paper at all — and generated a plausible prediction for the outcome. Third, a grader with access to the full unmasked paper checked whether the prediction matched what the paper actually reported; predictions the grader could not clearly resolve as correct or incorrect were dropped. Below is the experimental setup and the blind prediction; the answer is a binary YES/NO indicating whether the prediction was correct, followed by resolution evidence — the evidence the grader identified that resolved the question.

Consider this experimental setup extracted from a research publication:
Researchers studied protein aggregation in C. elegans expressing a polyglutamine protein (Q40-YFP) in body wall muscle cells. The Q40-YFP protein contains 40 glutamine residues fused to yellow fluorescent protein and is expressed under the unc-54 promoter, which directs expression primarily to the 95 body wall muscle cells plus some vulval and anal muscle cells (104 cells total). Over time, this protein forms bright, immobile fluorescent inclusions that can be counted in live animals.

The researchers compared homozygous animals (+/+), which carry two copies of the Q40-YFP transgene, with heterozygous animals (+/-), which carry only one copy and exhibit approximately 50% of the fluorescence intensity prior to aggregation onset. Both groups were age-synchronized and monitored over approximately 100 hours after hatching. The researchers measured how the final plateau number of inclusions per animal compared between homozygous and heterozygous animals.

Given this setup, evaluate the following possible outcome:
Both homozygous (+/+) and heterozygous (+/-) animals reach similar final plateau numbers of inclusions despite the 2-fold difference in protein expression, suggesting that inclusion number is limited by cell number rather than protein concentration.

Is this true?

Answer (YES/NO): YES